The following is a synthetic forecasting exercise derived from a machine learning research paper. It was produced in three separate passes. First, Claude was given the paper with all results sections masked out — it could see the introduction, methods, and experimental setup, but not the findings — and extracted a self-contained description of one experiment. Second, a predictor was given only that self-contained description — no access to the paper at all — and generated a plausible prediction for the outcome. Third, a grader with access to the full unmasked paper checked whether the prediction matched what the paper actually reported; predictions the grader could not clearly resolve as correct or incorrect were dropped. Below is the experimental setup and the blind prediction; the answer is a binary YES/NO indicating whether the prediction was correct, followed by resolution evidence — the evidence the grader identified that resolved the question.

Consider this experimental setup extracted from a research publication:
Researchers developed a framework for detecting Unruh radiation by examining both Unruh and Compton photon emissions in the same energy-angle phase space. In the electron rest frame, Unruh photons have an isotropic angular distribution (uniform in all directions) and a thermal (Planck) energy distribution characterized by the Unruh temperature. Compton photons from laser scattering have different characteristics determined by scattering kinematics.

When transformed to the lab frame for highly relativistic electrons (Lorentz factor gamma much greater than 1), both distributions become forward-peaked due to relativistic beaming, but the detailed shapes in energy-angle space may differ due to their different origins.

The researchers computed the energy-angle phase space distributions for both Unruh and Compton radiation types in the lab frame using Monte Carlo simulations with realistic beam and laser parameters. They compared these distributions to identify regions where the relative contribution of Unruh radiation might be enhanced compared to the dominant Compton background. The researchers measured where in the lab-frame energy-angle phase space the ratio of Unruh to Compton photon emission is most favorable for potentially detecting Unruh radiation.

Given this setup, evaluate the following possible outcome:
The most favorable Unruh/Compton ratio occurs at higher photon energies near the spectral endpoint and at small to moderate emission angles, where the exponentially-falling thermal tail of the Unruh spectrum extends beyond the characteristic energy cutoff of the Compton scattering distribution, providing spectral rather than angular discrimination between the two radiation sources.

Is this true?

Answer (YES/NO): NO